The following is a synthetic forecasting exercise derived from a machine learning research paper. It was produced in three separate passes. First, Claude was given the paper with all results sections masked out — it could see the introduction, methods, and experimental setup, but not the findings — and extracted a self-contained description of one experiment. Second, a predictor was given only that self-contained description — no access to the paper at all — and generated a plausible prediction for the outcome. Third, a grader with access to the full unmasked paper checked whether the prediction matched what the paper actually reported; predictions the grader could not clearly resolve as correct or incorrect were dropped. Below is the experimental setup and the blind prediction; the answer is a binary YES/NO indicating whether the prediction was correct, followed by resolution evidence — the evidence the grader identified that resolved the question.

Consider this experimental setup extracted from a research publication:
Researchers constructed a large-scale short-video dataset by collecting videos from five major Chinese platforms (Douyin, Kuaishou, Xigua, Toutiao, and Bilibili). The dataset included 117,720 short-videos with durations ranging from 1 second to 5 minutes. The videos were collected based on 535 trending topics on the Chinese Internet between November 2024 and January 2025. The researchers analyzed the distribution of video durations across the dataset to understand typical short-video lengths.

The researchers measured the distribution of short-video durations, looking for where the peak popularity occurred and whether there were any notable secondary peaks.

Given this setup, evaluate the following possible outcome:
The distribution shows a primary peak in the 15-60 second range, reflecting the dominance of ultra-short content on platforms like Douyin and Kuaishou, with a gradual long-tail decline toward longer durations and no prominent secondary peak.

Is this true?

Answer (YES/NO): NO